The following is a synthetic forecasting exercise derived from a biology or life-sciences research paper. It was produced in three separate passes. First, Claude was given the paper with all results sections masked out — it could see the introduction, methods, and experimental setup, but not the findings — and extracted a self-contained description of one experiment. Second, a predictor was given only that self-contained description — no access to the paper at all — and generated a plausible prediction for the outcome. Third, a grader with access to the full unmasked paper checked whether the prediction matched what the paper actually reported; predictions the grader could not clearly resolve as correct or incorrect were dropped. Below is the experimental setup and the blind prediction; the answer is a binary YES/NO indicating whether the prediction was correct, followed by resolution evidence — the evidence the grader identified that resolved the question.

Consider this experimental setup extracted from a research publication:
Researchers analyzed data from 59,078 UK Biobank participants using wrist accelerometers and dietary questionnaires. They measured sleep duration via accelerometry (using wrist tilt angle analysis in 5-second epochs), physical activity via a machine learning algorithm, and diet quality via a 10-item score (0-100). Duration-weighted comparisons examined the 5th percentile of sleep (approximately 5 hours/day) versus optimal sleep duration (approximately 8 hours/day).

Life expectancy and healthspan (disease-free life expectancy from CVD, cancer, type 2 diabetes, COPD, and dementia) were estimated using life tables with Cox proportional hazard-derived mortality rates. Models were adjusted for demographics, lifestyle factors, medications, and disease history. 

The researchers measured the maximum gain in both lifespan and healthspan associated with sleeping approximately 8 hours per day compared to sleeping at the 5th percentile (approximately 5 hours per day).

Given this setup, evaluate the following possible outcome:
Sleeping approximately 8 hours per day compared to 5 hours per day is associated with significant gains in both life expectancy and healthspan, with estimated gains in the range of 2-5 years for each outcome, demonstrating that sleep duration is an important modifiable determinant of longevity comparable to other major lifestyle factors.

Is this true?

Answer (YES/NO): YES